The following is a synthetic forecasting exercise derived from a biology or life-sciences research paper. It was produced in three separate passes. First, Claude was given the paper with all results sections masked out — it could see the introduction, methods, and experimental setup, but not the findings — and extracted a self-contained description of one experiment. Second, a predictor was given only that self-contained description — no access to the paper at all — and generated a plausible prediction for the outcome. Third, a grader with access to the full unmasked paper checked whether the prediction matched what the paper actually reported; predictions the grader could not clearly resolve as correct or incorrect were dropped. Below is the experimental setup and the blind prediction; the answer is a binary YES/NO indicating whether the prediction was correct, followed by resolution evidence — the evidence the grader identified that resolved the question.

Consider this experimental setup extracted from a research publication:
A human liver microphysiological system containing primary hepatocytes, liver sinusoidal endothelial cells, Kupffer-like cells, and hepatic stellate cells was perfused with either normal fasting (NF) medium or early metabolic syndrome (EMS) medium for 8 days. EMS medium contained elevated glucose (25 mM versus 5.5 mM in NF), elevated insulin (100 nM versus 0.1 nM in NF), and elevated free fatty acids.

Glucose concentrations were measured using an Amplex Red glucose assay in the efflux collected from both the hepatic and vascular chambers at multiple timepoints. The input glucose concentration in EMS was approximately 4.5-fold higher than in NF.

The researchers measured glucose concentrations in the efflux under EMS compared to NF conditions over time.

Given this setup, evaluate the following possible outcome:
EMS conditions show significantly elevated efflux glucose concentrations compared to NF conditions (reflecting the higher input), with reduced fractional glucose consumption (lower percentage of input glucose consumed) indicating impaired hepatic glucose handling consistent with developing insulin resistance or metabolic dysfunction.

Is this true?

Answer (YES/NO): YES